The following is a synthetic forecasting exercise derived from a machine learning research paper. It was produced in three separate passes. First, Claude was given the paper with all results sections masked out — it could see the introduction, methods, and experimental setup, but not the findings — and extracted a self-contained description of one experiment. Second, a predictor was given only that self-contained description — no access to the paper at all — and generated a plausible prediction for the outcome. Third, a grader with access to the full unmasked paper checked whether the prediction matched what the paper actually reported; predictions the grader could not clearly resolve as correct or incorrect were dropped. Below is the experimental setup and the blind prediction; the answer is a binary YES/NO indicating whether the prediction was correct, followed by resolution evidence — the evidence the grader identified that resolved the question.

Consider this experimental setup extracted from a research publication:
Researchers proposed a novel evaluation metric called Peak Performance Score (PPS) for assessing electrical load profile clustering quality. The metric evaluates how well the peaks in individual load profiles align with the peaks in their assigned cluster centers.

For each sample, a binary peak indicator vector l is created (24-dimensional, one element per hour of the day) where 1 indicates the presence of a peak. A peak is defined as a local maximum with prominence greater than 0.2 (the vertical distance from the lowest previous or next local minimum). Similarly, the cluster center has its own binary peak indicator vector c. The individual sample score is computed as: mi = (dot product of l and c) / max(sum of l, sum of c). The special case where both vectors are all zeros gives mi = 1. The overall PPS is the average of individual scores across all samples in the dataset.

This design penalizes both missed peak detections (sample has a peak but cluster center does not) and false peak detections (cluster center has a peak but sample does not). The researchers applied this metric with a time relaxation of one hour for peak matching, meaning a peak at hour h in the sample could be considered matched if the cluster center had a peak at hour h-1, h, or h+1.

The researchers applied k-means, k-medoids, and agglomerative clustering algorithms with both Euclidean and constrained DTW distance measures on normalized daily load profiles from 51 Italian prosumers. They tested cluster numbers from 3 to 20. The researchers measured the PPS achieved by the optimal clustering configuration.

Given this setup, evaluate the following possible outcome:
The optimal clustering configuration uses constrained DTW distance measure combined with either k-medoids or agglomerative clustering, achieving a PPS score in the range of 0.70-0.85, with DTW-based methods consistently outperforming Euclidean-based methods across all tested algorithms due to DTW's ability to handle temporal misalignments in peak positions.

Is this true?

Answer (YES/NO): NO